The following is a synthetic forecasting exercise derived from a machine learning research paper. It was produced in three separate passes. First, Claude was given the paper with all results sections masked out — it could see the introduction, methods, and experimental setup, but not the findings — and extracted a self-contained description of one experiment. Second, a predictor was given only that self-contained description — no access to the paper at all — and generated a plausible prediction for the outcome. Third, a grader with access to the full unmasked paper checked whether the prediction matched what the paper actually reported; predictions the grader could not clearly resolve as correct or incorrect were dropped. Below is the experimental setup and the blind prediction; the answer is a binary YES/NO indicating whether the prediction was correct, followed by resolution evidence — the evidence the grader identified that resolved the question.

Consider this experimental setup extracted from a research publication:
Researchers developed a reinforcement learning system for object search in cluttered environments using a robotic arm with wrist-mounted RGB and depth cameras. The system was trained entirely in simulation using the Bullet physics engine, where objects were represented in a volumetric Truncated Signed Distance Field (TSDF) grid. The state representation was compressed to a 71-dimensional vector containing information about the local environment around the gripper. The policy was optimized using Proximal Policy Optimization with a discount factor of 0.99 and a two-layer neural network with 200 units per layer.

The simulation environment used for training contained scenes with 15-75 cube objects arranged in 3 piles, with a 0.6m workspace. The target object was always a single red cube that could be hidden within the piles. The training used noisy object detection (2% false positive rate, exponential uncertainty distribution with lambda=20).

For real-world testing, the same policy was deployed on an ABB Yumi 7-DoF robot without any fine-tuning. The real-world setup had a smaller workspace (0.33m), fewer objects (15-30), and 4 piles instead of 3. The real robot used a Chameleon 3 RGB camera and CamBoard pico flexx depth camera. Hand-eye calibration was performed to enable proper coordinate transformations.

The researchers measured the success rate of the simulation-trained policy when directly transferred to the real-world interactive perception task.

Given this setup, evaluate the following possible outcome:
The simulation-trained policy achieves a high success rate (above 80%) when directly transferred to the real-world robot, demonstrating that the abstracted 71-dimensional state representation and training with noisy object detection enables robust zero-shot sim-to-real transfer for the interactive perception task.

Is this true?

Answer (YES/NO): YES